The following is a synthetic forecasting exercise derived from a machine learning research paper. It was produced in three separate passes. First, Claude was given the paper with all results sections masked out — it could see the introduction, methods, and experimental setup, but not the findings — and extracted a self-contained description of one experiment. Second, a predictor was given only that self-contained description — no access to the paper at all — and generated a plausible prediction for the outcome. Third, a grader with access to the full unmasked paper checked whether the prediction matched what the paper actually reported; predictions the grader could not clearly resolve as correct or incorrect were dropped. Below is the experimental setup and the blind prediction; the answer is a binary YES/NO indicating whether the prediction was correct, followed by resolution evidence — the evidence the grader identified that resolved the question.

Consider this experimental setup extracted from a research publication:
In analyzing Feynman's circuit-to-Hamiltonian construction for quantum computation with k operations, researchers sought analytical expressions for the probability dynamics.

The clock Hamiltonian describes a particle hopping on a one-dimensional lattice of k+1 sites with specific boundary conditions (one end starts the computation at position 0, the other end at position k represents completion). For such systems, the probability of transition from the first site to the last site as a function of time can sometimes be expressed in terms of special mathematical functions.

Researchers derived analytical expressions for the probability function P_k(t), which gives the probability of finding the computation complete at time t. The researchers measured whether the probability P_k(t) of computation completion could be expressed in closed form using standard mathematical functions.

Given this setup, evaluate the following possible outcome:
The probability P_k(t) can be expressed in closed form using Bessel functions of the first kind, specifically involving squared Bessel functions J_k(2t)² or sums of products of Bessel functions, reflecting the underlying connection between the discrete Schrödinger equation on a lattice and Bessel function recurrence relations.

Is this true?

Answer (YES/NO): NO